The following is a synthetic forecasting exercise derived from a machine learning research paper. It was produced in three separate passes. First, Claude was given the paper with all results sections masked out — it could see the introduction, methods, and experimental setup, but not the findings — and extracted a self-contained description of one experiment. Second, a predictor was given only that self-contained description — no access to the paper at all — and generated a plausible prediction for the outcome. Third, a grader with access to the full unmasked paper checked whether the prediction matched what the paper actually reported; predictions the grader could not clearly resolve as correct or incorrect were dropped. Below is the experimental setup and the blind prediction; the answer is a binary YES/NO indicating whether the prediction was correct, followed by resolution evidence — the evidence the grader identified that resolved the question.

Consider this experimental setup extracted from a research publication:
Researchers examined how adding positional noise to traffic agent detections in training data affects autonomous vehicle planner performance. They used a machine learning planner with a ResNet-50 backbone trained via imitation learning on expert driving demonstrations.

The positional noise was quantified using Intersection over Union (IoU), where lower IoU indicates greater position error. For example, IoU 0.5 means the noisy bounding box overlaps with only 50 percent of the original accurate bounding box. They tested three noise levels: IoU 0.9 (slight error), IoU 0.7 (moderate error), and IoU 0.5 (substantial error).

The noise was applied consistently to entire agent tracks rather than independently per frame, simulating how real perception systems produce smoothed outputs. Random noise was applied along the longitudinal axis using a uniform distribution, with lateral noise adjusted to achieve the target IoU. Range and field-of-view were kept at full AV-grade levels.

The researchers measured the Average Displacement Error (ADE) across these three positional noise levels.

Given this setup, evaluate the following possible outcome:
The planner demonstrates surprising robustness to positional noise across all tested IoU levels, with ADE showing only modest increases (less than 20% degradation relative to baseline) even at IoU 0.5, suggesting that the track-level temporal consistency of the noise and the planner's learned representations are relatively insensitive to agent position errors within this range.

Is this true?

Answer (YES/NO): YES